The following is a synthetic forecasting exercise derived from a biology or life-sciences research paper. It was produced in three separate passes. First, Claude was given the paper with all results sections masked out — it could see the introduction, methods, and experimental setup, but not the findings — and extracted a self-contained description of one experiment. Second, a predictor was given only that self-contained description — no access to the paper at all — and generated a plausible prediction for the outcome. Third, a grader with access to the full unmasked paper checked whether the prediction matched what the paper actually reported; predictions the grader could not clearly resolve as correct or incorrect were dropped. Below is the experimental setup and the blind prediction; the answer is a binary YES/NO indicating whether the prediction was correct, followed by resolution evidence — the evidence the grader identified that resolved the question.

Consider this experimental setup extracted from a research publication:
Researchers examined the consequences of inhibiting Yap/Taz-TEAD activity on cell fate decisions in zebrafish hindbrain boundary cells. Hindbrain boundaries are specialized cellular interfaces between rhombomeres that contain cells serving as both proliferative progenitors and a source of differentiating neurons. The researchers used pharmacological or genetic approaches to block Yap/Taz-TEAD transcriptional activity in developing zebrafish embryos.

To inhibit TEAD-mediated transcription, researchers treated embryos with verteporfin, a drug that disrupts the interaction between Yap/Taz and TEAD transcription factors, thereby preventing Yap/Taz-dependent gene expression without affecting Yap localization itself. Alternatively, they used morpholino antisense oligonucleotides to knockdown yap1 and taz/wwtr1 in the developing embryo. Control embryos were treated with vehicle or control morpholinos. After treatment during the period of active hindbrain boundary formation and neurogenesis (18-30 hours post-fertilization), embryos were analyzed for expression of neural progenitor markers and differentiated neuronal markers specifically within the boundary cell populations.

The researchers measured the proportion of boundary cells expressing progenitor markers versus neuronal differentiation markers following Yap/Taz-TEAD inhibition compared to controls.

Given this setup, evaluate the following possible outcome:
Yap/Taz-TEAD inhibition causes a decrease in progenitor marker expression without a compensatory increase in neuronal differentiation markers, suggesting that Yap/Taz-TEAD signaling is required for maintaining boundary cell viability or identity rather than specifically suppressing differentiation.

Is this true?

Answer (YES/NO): NO